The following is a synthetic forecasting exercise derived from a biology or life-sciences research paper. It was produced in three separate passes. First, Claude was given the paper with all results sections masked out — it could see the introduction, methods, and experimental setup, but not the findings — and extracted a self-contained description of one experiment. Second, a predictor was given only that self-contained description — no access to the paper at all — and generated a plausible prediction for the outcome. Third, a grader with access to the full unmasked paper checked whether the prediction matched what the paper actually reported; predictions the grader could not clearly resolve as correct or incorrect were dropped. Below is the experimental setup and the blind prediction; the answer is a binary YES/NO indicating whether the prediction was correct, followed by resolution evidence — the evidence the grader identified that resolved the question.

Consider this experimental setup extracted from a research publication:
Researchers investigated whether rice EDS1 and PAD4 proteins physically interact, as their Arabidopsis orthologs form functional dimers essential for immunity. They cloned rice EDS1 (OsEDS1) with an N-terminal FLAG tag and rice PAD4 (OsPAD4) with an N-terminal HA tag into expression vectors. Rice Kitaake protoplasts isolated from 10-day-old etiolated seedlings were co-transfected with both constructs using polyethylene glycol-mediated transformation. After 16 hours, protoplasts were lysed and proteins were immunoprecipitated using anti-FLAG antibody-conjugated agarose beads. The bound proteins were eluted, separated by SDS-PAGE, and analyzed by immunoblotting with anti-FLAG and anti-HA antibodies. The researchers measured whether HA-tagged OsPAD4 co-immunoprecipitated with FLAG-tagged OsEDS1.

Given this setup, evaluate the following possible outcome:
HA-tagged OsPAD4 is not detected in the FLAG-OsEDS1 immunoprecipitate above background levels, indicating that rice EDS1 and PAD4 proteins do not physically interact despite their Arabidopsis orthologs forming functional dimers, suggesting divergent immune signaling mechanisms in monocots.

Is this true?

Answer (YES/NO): NO